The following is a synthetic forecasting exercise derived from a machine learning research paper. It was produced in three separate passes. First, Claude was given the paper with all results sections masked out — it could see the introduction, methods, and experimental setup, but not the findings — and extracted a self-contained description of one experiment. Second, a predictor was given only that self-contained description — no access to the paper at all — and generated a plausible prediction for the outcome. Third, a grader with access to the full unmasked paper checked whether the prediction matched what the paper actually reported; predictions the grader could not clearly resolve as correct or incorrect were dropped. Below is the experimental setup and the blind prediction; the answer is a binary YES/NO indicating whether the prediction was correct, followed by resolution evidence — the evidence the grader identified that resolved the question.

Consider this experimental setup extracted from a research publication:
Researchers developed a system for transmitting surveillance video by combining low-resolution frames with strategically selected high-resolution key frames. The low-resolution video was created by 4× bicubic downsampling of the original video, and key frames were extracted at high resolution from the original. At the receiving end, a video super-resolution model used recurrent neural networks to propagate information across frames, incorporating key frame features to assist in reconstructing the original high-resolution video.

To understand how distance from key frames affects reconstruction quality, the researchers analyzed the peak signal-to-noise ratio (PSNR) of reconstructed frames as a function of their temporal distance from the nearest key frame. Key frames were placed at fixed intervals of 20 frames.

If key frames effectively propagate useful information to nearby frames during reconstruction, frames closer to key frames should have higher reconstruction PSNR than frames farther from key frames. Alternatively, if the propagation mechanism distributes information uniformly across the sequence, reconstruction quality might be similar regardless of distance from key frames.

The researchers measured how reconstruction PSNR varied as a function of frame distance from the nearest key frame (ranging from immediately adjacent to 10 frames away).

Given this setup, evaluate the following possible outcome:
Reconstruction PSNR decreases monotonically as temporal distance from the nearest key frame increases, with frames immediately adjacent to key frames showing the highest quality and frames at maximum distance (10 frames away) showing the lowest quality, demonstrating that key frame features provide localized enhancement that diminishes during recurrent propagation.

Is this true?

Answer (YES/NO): YES